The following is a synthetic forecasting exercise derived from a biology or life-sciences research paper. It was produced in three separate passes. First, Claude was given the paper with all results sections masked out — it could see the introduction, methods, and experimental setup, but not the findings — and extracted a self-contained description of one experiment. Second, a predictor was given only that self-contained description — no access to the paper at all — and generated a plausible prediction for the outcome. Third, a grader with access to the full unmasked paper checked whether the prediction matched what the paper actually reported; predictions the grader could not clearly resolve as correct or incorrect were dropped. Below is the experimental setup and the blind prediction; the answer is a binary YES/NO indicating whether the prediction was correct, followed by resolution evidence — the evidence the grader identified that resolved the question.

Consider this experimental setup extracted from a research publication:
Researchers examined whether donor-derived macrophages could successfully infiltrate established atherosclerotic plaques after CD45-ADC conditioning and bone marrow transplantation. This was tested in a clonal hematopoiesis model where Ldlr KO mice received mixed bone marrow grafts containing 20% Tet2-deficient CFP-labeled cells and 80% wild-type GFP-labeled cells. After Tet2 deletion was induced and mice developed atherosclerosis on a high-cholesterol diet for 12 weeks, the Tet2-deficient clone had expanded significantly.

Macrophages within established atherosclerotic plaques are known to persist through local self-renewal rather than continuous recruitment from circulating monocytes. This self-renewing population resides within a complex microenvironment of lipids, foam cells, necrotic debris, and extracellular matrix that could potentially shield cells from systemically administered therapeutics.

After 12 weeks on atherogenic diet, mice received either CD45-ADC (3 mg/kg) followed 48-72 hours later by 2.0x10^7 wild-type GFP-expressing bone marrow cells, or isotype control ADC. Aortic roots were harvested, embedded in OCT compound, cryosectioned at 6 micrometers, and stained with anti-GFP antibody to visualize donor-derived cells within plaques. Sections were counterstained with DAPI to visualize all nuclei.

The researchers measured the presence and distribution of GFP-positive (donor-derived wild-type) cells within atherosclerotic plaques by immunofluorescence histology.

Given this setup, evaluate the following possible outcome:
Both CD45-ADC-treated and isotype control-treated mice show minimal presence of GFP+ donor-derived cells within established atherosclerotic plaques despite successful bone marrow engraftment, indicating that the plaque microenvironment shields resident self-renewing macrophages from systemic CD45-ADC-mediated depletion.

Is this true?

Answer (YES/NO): NO